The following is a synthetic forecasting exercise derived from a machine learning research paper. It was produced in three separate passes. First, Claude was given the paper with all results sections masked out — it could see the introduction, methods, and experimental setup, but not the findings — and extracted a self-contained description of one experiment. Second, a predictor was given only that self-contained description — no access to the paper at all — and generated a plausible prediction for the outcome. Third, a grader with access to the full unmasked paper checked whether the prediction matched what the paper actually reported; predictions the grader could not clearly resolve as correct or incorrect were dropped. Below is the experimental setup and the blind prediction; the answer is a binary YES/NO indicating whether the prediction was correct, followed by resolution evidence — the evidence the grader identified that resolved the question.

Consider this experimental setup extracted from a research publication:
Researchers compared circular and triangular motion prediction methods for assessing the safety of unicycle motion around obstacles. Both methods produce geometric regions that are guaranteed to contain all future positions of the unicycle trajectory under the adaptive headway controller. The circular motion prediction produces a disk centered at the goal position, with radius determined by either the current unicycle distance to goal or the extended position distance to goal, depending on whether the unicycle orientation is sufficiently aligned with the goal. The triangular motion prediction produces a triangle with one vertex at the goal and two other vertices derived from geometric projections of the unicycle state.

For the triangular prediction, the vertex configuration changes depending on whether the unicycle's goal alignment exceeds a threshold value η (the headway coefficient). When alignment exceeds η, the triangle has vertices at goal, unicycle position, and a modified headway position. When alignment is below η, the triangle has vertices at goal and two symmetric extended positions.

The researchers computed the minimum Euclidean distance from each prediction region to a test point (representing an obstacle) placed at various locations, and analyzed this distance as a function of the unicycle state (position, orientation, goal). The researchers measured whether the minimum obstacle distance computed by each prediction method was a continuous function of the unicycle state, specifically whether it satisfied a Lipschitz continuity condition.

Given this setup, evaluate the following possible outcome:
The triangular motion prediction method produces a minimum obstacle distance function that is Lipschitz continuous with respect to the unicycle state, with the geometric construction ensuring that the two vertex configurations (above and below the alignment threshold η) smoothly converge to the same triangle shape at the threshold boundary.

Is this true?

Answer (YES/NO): YES